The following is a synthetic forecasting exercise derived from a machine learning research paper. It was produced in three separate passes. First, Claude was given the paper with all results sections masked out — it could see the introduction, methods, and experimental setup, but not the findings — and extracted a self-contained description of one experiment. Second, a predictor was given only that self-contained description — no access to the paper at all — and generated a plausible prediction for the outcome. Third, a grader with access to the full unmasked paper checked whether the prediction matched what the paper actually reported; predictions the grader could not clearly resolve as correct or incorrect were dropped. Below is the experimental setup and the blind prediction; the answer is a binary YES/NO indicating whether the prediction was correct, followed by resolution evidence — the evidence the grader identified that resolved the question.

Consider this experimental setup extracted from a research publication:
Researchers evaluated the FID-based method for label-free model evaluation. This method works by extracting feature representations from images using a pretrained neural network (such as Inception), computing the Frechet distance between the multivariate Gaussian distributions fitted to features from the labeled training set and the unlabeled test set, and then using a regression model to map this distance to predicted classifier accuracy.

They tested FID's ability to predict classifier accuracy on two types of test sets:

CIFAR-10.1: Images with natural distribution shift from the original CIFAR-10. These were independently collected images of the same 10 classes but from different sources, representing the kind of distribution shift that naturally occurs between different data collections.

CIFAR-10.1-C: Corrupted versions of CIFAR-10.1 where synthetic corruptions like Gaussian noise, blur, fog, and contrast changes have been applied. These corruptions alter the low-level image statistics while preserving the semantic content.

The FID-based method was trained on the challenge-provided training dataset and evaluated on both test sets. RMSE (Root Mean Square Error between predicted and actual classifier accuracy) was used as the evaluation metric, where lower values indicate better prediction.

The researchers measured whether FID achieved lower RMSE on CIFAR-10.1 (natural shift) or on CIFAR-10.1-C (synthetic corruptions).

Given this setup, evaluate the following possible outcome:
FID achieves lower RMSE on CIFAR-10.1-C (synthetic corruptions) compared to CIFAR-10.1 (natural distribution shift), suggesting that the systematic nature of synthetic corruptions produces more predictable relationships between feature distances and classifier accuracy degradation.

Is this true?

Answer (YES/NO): YES